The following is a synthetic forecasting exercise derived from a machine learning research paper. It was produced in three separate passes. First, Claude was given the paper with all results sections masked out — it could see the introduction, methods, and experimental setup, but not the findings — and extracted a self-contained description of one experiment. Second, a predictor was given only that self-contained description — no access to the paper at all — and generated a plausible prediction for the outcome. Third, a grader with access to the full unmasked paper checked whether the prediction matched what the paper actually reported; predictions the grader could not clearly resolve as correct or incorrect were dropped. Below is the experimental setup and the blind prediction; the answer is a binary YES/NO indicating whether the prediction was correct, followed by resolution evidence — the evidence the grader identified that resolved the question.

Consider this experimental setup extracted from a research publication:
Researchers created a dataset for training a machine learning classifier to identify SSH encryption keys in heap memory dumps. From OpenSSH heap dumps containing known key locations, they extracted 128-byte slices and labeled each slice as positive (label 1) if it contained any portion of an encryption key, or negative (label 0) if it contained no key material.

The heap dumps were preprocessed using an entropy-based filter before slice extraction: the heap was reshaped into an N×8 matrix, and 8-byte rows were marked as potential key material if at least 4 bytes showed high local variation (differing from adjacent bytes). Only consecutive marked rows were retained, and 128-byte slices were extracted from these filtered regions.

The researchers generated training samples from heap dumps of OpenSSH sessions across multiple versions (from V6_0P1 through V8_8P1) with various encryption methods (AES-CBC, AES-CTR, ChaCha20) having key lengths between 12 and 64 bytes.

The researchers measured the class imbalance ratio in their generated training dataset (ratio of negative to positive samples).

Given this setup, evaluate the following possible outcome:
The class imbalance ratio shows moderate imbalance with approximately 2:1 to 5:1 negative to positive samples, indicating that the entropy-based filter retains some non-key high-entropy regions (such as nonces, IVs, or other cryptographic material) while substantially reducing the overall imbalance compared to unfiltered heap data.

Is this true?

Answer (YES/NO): NO